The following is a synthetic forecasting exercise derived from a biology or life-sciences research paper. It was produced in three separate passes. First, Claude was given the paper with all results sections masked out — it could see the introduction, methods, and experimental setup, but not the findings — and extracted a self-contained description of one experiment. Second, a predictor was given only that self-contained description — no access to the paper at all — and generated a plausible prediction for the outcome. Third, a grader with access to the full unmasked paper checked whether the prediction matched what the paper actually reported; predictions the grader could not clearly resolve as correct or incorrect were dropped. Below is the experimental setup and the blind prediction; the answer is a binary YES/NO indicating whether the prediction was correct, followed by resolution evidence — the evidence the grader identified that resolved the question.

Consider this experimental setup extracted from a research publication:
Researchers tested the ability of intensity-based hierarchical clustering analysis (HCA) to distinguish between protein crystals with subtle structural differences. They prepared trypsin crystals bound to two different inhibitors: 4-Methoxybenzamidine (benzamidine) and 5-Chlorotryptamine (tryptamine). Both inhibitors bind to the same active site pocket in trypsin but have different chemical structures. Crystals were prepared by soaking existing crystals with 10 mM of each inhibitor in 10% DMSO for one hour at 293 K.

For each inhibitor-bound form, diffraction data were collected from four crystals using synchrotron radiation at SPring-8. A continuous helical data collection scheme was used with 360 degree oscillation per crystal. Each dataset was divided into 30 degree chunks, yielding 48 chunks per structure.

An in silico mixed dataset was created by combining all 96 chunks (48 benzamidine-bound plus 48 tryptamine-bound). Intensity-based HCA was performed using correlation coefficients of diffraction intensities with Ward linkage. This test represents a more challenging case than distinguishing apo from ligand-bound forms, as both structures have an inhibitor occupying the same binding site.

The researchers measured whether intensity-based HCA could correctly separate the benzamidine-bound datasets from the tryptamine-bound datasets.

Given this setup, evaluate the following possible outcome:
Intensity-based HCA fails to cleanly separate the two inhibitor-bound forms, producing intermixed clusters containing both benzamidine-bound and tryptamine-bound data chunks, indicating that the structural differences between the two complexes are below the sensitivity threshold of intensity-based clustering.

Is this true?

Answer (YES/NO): NO